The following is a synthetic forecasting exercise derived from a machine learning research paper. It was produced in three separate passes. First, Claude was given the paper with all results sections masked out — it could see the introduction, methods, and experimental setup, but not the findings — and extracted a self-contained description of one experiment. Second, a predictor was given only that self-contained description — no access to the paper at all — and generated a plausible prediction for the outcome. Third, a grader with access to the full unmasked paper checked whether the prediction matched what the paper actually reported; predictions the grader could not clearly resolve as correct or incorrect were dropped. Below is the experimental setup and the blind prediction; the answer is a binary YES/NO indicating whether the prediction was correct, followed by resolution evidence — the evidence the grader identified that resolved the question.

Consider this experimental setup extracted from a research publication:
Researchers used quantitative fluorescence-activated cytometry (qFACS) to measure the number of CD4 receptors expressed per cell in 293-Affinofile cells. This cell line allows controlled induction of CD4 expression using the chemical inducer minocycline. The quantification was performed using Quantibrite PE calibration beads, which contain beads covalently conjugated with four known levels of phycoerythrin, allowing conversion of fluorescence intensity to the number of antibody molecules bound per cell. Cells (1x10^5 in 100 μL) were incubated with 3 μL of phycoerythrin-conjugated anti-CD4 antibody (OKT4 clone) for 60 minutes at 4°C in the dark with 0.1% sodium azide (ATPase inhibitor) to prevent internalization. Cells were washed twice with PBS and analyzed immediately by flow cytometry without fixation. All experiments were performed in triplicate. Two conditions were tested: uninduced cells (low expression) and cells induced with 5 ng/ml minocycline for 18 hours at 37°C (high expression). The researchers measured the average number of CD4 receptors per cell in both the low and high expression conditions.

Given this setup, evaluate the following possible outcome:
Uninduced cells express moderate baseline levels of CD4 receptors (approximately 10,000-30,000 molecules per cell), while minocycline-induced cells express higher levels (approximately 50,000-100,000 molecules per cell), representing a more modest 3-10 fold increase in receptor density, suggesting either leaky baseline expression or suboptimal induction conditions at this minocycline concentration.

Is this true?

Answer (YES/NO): NO